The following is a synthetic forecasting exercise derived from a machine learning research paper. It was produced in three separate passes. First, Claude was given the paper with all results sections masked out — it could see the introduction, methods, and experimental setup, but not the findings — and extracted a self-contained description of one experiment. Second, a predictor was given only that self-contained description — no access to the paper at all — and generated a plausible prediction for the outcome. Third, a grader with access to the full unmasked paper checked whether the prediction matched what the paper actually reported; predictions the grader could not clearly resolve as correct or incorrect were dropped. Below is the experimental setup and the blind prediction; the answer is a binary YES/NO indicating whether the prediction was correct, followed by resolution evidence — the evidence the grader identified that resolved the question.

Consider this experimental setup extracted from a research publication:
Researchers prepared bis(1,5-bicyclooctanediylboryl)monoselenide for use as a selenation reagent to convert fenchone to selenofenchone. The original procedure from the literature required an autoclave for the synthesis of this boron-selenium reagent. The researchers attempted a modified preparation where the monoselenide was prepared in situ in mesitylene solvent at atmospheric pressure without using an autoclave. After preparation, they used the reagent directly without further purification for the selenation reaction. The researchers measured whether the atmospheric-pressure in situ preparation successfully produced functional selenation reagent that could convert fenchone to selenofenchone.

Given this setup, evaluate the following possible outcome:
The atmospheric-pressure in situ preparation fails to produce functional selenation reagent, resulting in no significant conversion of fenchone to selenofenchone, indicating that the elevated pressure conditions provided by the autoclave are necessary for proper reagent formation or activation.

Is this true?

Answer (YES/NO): NO